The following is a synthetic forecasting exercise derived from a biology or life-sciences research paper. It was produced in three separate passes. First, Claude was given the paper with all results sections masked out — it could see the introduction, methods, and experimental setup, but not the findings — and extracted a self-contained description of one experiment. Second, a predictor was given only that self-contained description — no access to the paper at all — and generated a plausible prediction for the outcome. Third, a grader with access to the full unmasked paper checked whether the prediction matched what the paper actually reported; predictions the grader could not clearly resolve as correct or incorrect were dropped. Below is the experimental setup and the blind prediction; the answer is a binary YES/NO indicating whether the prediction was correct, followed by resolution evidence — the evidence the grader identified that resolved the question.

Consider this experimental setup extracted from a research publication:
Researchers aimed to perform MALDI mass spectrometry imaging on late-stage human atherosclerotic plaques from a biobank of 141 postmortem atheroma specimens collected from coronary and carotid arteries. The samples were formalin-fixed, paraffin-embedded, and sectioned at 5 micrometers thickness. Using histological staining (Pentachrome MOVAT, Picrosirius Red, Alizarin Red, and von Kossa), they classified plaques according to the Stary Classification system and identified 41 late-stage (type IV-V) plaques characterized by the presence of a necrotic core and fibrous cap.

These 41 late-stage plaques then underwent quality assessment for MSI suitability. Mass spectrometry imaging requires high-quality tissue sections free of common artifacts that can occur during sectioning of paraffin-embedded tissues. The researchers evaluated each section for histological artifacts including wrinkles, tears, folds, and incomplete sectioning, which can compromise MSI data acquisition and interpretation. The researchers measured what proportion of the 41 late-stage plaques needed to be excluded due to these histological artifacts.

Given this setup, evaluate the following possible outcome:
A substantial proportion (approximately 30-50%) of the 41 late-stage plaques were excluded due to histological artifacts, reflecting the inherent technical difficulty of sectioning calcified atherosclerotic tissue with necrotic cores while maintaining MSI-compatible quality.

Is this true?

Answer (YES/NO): NO